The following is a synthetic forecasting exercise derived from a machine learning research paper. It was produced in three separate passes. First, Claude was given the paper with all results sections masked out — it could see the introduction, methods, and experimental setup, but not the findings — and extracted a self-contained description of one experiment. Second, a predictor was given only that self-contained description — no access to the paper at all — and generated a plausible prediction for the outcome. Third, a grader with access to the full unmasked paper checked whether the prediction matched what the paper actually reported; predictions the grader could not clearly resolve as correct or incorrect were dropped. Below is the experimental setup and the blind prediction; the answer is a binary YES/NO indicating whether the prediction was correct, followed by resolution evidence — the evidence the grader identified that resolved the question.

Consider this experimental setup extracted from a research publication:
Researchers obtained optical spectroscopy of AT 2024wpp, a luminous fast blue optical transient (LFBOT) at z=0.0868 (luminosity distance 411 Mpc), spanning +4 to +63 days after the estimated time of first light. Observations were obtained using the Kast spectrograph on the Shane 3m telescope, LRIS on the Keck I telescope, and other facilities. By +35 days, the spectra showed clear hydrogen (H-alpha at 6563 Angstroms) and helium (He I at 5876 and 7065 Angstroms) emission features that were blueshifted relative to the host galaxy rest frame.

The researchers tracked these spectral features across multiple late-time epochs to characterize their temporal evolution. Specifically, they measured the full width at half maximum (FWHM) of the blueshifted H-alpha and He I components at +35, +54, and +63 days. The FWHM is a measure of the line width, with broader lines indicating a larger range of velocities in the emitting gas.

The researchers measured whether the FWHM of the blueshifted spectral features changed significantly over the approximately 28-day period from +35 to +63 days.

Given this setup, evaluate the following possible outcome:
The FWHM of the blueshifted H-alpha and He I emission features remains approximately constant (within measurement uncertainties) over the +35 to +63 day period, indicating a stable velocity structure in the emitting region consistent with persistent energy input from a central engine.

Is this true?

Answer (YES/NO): YES